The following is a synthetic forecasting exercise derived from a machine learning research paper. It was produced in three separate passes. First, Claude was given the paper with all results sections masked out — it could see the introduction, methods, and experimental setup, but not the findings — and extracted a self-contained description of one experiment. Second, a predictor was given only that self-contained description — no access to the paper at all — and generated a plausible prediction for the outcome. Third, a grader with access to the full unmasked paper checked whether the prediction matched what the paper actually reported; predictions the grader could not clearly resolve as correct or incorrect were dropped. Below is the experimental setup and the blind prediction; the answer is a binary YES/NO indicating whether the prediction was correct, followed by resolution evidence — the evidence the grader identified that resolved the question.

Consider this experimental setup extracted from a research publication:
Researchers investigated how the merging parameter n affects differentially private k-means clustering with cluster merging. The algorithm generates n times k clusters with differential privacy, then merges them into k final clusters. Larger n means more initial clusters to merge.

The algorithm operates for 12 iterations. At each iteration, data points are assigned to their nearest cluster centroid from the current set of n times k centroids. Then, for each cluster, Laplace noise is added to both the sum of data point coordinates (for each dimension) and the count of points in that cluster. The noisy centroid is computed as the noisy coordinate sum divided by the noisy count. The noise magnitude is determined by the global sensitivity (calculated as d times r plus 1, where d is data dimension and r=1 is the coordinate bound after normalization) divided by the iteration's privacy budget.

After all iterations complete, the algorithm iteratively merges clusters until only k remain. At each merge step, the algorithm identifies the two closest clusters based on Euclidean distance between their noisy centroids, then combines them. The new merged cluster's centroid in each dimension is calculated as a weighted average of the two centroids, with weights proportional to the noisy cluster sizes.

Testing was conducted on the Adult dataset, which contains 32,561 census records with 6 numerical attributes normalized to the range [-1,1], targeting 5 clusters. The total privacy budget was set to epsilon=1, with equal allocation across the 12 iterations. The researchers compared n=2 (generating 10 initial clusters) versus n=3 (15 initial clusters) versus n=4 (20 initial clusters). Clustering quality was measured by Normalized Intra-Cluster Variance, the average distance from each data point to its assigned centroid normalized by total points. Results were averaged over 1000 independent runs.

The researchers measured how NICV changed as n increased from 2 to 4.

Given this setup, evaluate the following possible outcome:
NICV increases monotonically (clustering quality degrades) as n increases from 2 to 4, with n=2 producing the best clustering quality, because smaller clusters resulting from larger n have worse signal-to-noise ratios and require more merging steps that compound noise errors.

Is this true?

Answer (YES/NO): NO